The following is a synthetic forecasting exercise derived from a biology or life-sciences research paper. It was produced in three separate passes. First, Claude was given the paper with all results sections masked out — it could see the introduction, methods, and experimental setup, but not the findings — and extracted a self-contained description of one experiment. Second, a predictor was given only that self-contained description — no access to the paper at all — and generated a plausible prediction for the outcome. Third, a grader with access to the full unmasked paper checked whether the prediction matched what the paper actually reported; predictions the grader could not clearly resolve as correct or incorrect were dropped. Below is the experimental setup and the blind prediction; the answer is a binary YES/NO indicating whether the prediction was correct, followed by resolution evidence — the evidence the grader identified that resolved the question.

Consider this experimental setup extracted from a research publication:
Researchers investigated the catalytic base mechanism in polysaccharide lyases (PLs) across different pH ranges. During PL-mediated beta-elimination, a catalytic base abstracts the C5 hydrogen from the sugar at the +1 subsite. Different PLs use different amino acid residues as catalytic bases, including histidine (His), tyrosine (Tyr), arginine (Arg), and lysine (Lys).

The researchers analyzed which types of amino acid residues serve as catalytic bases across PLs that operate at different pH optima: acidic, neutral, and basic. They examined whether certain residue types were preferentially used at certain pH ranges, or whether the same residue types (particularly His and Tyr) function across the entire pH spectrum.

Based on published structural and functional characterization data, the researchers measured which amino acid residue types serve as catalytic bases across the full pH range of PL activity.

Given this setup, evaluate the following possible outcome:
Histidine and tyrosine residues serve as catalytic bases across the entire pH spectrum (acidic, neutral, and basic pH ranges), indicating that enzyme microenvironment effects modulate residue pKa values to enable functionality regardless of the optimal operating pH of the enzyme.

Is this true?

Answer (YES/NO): YES